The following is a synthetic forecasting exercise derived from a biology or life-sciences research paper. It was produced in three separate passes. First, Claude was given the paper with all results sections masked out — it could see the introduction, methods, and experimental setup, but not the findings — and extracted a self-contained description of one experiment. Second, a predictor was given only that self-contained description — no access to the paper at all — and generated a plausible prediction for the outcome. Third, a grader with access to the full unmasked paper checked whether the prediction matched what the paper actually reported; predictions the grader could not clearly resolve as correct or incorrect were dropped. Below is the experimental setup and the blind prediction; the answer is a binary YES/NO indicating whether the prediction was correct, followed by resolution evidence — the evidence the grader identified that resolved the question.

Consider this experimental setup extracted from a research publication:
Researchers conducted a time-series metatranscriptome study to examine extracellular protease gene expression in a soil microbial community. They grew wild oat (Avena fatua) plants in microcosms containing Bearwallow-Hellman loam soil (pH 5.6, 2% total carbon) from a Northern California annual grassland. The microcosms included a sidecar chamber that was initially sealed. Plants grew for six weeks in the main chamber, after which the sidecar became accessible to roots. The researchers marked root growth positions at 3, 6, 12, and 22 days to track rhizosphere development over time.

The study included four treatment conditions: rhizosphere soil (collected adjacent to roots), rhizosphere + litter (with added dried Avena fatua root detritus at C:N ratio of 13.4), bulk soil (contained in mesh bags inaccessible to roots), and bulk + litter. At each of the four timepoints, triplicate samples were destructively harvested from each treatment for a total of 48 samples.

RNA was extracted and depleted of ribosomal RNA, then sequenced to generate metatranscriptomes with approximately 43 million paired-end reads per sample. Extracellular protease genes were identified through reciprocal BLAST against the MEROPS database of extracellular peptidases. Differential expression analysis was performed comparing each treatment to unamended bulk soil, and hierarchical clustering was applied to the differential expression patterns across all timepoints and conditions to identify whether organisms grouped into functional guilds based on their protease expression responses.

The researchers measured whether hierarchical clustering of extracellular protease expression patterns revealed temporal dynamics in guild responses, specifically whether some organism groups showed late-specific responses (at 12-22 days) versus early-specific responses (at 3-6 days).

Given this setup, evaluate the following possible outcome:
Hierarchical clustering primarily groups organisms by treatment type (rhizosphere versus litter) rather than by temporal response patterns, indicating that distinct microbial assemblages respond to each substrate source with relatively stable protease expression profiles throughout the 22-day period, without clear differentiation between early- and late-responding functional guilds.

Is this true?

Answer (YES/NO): NO